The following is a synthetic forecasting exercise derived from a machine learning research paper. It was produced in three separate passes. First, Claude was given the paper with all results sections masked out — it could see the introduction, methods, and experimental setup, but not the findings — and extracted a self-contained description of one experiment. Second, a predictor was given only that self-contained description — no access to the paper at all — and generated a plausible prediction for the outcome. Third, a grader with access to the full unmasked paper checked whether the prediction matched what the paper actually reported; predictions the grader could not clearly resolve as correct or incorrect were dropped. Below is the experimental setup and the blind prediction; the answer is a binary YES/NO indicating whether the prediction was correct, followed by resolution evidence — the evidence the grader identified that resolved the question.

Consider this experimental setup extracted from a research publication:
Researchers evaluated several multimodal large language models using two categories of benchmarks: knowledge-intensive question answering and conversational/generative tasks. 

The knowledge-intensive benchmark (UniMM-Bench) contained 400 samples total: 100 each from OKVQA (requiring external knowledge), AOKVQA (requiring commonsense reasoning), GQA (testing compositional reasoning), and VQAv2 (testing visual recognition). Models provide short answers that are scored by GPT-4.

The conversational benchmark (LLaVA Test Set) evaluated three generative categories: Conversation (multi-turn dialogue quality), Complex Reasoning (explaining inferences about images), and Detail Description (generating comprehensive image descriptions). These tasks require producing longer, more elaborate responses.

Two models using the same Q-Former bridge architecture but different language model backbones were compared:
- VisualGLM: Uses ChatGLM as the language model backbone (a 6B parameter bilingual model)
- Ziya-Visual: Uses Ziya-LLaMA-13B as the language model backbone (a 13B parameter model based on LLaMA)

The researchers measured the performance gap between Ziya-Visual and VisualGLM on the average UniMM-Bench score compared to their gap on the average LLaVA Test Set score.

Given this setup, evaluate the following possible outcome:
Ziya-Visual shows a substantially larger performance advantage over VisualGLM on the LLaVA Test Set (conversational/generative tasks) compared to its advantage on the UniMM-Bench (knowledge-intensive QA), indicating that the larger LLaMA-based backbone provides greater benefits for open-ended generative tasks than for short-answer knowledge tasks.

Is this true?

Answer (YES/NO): YES